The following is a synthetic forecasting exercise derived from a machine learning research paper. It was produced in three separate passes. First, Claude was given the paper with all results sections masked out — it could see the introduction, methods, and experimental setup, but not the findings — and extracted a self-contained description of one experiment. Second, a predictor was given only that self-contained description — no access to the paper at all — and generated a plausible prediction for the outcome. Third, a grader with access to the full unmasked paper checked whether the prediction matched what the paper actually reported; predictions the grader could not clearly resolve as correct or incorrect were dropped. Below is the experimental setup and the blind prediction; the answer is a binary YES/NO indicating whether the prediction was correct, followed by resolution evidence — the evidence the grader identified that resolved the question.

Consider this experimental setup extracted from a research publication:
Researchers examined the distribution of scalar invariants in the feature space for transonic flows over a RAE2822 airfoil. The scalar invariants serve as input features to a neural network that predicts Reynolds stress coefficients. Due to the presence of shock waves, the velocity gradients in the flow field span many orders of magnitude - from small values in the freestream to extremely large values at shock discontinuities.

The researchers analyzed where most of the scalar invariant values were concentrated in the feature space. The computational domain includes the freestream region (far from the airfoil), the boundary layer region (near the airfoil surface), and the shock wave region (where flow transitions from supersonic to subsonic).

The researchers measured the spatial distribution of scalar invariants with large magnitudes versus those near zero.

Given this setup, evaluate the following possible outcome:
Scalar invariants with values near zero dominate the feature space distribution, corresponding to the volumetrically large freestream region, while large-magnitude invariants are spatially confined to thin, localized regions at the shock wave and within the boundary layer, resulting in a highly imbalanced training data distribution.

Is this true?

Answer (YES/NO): YES